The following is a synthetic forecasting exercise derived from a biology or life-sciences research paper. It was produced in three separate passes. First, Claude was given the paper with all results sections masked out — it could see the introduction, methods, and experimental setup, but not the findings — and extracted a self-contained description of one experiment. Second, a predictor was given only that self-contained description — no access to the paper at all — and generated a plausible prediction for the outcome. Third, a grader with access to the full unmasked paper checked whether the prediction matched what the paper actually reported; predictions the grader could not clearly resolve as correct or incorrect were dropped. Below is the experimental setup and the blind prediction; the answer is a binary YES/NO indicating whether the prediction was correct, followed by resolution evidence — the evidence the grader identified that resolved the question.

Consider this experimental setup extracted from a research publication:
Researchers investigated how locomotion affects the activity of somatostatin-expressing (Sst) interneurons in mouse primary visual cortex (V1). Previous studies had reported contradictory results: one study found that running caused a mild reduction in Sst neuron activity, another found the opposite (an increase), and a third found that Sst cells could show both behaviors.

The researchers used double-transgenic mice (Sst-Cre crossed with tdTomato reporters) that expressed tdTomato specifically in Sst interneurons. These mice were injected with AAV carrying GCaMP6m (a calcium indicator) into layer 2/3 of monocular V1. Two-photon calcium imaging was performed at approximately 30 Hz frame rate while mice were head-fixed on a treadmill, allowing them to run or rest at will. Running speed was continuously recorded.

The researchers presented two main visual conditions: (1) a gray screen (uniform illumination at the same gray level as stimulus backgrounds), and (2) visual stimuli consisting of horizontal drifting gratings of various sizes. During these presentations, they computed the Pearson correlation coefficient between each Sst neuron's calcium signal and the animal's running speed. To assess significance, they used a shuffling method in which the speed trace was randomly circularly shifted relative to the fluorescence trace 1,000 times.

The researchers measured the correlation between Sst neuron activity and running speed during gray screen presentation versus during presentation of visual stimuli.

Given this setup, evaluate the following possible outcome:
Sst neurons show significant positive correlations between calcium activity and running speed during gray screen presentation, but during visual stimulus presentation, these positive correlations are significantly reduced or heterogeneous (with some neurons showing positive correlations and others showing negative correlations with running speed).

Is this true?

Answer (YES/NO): NO